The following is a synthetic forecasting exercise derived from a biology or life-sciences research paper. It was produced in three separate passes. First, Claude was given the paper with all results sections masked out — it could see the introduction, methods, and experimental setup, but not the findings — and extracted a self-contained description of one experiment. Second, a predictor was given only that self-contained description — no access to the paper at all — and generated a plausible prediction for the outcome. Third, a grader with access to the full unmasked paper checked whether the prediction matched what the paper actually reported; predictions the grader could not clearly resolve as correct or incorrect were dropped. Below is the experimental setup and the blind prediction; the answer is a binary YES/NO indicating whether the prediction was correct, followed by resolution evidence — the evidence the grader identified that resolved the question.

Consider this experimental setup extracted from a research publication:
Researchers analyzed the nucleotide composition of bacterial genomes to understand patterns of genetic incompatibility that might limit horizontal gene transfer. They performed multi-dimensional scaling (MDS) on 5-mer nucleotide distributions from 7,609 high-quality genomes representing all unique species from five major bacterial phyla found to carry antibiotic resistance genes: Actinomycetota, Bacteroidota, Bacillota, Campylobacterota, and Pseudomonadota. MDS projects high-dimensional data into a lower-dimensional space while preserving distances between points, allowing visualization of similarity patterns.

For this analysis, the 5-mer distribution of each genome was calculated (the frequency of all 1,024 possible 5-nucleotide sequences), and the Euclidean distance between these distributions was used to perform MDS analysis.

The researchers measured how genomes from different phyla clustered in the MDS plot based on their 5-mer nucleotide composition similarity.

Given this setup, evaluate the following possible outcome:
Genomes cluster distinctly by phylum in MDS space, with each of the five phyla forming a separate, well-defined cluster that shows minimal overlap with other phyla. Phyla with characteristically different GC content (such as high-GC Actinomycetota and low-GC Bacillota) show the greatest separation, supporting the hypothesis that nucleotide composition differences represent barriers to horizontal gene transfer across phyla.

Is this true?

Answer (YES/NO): NO